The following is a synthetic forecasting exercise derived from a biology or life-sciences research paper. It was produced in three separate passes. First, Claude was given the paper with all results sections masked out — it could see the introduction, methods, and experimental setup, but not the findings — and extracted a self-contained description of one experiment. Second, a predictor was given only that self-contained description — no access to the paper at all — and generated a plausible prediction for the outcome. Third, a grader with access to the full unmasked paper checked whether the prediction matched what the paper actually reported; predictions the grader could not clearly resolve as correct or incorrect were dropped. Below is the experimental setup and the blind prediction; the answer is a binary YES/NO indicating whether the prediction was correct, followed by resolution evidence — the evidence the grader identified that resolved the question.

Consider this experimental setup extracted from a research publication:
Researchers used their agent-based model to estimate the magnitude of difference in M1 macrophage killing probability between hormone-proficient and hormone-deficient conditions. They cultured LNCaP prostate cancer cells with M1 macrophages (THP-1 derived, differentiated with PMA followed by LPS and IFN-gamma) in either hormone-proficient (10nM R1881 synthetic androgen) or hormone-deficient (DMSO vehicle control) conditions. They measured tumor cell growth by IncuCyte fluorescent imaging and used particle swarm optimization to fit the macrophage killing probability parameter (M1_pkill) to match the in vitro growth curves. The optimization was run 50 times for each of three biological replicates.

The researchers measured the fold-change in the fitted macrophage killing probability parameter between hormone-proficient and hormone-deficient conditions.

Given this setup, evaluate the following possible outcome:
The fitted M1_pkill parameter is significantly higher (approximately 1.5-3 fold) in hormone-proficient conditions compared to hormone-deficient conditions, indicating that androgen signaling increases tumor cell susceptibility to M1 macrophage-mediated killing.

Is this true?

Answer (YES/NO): NO